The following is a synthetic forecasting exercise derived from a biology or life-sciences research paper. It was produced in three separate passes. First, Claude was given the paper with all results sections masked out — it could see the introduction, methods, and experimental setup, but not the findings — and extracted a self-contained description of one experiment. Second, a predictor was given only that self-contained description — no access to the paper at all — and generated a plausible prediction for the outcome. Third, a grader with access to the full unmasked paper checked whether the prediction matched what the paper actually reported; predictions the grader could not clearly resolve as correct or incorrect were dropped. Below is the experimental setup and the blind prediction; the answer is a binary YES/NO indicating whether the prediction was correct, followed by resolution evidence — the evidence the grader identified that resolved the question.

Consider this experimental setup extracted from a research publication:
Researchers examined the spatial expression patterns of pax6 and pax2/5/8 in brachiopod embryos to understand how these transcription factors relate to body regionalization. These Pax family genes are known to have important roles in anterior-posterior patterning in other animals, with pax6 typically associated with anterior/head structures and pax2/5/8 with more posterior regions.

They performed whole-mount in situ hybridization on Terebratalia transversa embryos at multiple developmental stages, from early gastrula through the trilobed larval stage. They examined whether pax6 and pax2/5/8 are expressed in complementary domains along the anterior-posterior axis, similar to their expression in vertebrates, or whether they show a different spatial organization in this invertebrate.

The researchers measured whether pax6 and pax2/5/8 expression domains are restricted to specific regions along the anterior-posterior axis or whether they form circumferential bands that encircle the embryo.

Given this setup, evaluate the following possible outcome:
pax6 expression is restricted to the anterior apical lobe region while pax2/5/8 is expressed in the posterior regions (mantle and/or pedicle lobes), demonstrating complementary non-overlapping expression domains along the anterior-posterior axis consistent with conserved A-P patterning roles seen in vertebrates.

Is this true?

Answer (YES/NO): NO